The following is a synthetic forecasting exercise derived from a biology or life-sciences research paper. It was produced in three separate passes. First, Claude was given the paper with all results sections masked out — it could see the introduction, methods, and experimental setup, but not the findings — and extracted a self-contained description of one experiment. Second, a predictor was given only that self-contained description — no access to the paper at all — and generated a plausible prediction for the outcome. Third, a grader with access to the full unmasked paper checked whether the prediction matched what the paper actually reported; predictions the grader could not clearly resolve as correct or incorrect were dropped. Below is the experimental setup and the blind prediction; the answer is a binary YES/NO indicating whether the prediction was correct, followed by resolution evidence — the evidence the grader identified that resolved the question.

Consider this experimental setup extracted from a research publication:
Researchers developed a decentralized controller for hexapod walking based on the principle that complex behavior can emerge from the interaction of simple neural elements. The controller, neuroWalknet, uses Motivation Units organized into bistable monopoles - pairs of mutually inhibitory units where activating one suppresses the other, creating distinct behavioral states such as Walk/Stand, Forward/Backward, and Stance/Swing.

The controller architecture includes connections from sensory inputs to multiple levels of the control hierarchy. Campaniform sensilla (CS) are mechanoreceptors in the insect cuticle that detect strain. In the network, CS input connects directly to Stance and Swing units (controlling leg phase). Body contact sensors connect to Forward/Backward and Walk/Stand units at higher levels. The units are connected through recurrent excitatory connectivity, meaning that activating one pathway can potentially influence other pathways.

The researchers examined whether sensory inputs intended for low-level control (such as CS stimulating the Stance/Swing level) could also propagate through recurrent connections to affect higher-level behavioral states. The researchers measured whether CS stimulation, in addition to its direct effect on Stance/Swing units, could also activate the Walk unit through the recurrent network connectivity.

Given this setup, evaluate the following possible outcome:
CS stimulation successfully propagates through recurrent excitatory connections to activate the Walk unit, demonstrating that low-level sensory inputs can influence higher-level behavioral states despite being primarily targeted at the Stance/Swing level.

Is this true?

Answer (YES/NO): YES